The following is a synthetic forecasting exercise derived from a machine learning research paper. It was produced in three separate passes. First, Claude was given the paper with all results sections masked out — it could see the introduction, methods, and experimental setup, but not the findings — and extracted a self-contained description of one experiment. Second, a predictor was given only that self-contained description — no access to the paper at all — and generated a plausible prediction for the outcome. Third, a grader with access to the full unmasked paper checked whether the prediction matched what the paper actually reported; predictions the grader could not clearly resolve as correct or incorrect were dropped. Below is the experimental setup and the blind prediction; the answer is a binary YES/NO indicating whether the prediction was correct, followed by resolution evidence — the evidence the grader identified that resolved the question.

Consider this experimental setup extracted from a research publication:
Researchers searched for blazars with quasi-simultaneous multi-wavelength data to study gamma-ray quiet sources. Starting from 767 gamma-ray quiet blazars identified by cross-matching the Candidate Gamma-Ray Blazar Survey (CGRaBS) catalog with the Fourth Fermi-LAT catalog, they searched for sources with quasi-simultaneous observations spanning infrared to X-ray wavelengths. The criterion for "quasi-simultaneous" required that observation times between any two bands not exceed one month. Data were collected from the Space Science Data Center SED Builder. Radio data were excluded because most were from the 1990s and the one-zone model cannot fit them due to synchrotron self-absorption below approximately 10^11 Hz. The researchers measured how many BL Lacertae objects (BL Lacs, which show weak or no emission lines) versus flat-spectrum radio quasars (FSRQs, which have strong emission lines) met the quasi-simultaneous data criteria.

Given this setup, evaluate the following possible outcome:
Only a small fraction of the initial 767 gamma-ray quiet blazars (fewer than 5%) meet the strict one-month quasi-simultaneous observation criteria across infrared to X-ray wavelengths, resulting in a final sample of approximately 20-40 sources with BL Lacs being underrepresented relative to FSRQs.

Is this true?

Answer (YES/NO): NO